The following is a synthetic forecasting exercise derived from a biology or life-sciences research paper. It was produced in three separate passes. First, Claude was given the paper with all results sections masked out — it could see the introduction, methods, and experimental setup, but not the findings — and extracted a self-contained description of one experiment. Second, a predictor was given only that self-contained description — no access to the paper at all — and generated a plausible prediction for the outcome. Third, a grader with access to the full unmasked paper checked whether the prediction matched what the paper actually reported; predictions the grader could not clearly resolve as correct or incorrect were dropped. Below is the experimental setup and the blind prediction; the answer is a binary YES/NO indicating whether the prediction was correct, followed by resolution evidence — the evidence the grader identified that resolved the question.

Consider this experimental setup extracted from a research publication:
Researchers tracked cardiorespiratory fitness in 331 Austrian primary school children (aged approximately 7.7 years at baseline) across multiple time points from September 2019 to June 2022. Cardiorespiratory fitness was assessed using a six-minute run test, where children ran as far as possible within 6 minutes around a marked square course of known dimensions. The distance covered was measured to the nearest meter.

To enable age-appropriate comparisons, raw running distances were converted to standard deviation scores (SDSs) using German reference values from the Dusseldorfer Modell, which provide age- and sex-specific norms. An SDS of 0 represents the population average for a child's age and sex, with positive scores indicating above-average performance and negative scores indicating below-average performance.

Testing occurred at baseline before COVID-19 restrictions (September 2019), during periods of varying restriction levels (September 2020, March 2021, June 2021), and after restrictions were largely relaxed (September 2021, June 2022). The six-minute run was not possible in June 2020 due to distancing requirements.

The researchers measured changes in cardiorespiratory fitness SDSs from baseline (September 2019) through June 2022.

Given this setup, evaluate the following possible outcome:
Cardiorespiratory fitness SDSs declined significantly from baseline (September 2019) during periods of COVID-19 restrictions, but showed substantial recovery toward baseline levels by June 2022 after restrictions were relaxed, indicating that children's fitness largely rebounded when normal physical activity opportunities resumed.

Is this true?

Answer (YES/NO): NO